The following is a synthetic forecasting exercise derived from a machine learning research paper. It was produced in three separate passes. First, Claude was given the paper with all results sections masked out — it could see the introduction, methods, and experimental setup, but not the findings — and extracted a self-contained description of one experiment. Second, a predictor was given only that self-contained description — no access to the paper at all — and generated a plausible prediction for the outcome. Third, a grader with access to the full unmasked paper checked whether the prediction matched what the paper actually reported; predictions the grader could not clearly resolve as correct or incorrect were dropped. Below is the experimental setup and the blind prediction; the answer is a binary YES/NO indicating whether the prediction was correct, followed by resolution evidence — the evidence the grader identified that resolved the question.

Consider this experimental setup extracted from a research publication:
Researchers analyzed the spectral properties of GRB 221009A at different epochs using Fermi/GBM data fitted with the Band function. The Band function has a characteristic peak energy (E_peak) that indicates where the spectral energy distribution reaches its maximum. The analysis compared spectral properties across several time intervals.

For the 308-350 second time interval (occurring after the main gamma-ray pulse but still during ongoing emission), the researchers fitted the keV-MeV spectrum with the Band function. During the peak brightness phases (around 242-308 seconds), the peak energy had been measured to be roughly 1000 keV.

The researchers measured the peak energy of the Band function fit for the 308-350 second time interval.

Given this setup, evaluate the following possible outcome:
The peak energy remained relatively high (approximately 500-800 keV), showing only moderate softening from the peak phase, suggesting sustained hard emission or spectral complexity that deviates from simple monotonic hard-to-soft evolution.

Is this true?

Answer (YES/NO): NO